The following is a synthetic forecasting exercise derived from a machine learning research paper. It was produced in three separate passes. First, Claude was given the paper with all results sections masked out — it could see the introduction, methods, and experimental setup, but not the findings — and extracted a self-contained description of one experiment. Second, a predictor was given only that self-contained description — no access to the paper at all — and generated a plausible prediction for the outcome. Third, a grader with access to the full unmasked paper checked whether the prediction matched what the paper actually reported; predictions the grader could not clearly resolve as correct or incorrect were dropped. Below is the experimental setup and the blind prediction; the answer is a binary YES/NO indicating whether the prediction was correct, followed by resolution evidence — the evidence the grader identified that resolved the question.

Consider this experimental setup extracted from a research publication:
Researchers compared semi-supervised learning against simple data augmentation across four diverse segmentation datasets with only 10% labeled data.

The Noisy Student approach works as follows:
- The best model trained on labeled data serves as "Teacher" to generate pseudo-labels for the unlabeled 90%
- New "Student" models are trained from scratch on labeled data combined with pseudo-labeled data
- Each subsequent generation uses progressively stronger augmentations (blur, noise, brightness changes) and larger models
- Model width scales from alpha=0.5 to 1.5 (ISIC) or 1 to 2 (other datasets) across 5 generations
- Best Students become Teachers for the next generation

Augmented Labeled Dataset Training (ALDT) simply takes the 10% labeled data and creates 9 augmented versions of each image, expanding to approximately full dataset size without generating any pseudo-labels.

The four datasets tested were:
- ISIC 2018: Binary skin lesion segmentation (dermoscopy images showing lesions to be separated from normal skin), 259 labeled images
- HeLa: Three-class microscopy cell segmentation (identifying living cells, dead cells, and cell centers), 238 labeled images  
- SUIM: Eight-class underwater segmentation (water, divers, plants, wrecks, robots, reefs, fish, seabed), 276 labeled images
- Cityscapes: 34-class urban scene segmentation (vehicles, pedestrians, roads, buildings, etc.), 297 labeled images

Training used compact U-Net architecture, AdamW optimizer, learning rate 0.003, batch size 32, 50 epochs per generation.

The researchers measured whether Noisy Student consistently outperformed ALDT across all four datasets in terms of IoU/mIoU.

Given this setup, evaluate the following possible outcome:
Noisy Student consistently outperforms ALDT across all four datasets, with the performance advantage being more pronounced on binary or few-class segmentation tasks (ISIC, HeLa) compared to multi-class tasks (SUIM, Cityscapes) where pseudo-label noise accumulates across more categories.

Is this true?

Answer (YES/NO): NO